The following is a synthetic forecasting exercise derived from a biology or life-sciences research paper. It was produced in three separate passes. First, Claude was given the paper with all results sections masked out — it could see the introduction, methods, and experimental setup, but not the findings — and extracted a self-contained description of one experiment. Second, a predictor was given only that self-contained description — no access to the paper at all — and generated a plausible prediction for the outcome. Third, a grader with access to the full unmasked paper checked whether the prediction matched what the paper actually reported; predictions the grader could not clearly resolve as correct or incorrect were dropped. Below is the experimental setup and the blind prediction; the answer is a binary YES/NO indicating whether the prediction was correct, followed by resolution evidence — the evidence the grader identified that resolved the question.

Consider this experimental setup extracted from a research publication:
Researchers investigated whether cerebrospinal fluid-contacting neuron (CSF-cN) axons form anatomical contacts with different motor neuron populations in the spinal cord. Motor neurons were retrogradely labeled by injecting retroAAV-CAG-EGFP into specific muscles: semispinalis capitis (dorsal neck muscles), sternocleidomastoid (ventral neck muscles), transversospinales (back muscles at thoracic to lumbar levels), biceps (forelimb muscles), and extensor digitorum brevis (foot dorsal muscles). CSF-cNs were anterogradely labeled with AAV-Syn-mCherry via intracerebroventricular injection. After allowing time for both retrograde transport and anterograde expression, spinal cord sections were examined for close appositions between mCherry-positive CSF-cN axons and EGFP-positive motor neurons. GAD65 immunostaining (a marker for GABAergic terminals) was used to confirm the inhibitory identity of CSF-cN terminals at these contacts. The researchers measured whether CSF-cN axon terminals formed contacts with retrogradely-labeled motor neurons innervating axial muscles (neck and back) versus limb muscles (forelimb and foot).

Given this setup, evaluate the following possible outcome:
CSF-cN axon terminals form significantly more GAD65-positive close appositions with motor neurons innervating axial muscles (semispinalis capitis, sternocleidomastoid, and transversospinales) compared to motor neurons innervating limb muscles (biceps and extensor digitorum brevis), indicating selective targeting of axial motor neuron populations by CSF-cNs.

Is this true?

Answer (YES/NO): NO